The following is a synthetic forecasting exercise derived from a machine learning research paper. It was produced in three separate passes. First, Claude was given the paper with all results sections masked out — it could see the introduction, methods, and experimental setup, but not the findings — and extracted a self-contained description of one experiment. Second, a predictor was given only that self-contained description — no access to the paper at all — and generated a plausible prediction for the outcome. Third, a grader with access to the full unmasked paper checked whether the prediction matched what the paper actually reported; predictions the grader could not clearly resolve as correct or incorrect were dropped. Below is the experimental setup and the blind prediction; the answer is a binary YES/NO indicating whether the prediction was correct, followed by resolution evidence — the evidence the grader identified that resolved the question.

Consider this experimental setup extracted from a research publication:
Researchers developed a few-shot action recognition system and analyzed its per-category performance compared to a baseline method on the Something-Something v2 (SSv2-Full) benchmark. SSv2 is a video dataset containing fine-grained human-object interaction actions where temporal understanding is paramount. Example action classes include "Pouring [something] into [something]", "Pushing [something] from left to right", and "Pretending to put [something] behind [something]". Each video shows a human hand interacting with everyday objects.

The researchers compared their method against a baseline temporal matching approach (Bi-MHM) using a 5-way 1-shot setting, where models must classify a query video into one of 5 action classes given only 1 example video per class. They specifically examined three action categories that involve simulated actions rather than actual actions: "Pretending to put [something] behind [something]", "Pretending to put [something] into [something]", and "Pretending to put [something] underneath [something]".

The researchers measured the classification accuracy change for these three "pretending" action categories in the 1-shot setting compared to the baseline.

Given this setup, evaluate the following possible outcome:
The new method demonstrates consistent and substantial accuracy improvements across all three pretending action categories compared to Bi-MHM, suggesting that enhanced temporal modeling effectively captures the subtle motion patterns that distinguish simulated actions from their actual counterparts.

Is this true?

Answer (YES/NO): NO